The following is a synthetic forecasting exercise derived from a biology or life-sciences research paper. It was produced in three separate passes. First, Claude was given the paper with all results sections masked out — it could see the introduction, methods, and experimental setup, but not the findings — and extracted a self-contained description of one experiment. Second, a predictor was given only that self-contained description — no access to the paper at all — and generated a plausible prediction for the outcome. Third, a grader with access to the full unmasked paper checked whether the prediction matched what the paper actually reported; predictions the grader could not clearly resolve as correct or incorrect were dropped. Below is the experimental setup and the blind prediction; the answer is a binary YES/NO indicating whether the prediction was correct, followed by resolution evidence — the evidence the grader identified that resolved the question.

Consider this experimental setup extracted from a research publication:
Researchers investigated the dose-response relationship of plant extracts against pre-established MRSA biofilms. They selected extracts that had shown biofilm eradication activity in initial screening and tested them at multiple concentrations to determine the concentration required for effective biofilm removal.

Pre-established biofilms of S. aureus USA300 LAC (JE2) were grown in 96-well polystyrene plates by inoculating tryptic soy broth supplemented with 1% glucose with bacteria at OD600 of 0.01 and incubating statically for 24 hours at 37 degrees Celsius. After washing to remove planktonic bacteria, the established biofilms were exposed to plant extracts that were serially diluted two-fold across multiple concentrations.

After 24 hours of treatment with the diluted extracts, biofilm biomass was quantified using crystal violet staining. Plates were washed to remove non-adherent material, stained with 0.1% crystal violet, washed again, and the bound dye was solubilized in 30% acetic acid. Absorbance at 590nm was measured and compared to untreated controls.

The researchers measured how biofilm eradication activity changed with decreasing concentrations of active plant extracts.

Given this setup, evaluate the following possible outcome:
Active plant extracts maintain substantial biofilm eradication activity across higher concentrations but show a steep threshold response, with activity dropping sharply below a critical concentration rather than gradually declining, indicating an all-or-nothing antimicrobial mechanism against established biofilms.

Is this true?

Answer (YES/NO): NO